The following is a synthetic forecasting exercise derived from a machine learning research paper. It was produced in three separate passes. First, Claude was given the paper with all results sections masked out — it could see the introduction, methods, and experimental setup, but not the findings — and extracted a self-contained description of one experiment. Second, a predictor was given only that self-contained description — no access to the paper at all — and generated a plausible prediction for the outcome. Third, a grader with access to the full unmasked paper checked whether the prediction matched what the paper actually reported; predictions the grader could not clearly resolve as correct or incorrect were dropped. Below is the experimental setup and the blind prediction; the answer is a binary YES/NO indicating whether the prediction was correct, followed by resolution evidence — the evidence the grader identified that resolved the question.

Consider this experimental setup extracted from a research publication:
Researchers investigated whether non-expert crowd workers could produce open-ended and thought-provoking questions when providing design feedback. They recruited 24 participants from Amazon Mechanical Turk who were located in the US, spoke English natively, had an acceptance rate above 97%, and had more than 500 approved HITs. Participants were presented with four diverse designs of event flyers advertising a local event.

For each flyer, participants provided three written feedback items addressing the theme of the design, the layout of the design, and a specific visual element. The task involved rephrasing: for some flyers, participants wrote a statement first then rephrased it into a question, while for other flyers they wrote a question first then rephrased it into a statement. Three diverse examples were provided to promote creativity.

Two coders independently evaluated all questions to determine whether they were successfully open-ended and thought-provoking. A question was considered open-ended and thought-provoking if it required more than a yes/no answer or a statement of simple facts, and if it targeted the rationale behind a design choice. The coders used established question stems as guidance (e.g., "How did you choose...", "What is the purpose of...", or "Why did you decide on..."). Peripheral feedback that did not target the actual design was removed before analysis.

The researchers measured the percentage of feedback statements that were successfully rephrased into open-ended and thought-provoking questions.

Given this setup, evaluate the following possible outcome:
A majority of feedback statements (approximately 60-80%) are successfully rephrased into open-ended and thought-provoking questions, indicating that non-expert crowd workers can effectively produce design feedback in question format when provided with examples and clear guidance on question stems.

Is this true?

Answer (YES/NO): NO